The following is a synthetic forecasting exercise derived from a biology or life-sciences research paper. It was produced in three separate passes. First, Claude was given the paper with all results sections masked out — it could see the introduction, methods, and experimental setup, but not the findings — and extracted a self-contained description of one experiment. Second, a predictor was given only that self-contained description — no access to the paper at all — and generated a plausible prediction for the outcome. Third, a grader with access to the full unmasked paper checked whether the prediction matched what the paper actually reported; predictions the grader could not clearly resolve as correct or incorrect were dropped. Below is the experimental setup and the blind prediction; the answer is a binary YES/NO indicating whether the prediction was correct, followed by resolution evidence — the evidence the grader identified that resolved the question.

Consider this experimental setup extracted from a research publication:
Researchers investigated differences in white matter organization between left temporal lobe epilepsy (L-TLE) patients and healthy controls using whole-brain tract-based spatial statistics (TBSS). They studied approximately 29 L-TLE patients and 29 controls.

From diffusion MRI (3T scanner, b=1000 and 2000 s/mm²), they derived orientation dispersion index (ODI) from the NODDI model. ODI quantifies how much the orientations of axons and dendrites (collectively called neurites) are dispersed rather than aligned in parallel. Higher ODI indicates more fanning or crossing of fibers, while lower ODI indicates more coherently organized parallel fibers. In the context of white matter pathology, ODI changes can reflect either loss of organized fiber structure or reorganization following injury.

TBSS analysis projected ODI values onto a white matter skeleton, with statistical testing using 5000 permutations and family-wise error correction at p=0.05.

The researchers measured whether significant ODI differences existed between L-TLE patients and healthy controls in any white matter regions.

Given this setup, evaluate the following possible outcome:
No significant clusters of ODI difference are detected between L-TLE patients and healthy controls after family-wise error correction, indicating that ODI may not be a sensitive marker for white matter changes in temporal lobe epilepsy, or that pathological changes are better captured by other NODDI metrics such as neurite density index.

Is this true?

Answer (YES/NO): NO